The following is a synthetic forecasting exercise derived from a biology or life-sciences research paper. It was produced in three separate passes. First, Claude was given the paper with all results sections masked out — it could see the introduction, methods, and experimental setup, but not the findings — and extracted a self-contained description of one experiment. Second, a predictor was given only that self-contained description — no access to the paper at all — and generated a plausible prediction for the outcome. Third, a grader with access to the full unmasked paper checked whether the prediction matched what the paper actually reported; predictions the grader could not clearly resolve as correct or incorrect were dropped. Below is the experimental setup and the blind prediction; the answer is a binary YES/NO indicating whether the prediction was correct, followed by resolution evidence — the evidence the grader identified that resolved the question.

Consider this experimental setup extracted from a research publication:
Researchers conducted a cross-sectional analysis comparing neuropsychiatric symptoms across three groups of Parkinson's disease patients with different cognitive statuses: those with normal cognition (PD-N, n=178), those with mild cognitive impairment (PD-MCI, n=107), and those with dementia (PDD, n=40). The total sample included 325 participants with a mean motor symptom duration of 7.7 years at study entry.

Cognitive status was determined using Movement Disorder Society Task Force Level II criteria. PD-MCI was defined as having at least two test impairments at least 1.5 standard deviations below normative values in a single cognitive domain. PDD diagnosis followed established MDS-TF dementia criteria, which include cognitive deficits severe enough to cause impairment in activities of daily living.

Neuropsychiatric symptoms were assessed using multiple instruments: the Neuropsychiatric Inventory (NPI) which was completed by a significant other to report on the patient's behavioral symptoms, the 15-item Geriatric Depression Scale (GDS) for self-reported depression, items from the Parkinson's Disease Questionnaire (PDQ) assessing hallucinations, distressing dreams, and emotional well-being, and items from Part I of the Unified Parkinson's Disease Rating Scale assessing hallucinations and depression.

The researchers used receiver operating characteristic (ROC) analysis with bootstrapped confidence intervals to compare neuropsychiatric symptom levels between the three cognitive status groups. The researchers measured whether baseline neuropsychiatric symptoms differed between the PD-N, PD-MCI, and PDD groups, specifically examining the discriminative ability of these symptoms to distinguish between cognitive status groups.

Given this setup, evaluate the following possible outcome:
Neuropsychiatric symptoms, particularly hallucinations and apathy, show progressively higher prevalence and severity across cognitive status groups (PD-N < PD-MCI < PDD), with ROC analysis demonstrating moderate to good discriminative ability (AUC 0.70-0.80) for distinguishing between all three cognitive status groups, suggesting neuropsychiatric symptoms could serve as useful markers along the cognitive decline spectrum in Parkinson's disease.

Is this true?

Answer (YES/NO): NO